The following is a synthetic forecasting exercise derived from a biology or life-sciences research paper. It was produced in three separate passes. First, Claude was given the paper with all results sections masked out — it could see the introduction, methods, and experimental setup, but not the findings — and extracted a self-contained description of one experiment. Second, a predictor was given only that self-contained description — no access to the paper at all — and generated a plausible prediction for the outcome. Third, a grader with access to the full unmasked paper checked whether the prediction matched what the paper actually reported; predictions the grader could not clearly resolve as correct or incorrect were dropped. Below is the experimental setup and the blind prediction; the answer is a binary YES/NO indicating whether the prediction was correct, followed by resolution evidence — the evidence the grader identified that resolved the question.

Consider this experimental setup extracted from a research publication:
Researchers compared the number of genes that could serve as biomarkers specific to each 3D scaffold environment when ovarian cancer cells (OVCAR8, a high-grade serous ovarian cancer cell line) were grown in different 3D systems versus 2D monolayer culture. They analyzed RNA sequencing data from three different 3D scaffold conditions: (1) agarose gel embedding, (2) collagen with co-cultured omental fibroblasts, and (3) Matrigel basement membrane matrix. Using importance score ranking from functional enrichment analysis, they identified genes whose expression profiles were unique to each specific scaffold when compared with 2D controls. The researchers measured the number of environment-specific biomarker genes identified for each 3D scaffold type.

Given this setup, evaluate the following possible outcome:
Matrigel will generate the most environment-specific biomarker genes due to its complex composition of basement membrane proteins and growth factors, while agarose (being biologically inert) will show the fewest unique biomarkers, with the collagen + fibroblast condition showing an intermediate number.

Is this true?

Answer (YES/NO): NO